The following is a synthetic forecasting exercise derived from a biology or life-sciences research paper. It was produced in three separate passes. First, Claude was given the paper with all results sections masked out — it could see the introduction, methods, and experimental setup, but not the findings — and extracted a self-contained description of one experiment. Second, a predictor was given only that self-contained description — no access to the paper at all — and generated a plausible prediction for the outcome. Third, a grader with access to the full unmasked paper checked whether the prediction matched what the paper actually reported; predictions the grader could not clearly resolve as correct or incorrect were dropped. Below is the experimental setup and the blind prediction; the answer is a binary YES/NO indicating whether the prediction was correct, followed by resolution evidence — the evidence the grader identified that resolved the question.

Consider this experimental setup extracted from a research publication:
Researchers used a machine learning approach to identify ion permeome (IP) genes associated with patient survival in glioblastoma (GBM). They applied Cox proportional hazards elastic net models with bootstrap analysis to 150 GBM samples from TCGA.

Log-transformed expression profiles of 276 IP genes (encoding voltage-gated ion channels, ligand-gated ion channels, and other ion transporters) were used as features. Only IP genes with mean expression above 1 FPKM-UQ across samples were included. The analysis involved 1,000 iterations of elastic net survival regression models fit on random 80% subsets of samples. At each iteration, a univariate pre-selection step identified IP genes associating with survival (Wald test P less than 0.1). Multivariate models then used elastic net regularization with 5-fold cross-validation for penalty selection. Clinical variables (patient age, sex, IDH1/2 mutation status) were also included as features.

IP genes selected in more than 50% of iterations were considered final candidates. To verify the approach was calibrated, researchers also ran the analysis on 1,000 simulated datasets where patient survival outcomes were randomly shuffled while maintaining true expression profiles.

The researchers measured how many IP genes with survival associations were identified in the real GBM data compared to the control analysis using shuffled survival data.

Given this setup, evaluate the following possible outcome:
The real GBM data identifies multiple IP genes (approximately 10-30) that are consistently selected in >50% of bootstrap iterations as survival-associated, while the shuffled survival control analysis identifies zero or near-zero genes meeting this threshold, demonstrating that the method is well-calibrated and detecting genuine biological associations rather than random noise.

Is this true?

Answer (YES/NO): NO